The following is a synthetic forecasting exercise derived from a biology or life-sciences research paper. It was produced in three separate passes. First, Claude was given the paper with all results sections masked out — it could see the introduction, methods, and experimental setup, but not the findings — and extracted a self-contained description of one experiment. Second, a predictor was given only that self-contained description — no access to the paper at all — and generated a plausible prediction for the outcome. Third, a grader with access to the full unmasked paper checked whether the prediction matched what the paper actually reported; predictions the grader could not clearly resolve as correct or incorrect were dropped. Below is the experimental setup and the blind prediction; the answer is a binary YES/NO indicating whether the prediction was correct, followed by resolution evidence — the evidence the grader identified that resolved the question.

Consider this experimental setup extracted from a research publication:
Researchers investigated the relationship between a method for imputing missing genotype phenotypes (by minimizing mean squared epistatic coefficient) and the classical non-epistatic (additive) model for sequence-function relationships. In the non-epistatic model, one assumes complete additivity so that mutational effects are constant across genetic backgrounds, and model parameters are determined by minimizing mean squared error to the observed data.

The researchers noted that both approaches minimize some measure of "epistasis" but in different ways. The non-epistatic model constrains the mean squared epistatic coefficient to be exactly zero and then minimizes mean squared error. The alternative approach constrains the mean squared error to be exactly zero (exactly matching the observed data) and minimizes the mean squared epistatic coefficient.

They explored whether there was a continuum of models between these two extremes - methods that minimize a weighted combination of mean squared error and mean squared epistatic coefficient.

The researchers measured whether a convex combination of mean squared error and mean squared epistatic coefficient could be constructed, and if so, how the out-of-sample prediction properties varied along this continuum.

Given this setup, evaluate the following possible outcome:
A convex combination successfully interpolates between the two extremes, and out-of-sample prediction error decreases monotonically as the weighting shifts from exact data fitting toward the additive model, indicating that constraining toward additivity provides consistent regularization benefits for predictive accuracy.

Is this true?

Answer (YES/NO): NO